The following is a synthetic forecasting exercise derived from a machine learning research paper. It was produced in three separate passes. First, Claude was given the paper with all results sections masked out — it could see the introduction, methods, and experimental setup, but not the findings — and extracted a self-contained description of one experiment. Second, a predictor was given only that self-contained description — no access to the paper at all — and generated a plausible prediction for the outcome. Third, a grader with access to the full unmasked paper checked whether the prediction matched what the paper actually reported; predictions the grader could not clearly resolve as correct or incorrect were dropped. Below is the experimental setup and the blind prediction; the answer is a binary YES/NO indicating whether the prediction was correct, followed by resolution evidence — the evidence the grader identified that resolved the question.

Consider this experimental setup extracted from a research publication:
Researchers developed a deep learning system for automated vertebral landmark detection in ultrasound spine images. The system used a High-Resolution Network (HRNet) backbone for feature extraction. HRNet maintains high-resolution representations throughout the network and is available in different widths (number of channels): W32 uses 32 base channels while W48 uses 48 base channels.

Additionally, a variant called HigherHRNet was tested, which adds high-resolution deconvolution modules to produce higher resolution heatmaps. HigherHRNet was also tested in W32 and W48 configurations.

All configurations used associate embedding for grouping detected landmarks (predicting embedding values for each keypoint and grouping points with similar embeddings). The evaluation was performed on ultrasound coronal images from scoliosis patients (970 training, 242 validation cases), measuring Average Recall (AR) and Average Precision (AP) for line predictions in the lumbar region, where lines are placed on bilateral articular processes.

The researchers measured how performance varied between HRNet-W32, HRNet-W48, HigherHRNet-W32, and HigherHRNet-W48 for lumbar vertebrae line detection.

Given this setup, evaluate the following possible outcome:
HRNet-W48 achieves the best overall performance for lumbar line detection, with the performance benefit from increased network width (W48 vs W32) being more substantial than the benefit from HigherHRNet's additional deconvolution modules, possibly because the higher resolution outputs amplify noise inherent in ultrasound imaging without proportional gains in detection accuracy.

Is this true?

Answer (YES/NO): NO